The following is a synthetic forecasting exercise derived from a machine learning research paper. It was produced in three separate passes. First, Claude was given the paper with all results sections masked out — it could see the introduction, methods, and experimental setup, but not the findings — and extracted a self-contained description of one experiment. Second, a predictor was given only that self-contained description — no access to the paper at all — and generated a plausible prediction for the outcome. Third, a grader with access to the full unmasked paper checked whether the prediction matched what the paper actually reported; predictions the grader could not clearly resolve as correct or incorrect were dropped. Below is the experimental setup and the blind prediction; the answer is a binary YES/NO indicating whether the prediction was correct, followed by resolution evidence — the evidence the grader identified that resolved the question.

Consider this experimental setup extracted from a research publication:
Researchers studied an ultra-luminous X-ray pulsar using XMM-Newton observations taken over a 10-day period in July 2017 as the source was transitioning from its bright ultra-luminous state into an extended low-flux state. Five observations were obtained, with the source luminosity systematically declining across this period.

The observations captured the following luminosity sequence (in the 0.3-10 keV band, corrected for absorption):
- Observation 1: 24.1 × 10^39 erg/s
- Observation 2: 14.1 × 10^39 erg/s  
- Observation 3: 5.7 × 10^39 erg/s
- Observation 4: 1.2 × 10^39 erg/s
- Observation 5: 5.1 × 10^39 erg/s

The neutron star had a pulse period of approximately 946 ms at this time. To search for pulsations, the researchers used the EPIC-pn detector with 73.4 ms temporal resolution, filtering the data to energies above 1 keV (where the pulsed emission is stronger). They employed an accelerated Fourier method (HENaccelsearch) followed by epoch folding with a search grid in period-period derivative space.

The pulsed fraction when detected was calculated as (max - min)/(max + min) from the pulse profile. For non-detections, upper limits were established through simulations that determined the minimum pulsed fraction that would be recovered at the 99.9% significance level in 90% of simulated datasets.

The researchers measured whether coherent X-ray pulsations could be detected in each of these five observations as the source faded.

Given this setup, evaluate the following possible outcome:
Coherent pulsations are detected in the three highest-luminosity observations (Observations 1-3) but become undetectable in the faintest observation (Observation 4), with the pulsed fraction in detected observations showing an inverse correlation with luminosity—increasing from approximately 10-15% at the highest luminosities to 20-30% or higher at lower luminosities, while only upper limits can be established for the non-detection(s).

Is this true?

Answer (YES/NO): NO